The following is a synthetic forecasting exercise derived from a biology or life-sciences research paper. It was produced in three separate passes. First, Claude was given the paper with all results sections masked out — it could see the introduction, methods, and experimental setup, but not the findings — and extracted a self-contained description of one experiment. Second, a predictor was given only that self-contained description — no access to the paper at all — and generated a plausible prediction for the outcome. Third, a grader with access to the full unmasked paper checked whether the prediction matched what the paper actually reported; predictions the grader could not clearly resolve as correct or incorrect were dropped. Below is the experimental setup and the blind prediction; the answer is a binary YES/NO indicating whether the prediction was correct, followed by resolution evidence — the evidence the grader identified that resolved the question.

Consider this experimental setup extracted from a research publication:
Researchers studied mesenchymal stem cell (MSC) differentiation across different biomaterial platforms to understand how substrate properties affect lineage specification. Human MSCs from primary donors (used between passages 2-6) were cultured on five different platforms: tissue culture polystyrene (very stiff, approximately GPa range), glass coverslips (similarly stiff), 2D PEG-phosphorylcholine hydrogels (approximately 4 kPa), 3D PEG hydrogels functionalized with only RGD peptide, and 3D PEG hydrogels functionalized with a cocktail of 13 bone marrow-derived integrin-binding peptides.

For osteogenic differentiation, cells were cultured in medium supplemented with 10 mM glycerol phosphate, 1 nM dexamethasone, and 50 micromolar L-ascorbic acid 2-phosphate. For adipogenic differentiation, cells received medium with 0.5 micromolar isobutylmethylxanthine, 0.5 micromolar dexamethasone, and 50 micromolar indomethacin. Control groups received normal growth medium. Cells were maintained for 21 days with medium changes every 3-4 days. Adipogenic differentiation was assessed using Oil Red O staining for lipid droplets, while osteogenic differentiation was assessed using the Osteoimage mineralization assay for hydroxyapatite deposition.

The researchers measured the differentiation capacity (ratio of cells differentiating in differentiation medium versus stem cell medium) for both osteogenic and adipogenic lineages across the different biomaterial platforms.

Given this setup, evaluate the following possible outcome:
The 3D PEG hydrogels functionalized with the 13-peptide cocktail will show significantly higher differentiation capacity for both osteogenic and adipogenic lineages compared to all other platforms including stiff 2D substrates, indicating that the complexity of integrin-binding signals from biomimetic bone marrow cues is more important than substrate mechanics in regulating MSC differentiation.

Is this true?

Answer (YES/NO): NO